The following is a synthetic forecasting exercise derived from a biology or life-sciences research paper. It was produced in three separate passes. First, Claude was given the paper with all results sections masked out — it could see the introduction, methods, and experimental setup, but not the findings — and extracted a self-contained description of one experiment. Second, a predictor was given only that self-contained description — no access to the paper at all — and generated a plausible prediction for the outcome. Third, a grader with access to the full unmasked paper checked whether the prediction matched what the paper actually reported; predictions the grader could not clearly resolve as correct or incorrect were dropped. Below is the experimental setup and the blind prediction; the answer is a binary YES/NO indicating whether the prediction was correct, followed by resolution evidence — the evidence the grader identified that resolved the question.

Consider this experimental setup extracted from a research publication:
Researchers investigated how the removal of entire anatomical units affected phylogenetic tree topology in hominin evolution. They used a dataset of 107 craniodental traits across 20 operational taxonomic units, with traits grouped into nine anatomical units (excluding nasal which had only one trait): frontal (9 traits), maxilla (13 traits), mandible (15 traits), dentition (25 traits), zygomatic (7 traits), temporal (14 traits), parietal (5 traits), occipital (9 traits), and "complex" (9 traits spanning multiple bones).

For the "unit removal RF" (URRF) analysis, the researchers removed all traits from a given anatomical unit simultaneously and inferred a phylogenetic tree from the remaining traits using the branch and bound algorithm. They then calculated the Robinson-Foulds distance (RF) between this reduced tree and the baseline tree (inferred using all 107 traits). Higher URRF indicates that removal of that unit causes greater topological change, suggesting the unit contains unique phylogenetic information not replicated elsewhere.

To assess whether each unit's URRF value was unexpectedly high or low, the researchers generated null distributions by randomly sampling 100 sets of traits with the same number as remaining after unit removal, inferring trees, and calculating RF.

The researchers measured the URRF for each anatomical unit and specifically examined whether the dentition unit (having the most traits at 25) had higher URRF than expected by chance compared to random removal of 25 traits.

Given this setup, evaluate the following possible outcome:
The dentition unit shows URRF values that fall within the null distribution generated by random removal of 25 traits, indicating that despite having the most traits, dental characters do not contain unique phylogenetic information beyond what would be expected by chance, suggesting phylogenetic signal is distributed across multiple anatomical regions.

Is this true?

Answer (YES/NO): YES